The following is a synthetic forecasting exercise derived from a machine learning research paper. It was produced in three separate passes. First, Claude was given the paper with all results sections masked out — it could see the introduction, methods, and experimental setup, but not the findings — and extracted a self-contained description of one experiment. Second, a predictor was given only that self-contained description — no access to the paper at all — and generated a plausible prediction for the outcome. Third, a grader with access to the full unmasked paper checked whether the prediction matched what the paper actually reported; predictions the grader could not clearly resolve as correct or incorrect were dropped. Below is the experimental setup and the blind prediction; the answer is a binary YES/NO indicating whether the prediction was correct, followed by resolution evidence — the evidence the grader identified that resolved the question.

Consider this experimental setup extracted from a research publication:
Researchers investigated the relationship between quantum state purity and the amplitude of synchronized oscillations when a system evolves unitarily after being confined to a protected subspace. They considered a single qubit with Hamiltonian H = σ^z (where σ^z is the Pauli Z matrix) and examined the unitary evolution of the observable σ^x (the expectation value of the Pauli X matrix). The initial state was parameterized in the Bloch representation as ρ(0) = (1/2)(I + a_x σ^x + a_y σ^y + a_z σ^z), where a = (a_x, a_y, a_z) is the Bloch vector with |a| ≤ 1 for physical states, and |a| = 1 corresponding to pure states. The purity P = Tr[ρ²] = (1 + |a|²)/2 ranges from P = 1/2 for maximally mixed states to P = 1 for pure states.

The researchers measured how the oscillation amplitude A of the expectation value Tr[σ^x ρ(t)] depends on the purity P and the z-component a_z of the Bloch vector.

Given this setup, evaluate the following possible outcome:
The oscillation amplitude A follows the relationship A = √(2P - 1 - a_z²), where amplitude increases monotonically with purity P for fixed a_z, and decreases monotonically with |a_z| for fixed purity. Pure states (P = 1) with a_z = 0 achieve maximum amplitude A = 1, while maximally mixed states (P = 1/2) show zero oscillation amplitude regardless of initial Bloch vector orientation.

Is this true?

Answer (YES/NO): NO